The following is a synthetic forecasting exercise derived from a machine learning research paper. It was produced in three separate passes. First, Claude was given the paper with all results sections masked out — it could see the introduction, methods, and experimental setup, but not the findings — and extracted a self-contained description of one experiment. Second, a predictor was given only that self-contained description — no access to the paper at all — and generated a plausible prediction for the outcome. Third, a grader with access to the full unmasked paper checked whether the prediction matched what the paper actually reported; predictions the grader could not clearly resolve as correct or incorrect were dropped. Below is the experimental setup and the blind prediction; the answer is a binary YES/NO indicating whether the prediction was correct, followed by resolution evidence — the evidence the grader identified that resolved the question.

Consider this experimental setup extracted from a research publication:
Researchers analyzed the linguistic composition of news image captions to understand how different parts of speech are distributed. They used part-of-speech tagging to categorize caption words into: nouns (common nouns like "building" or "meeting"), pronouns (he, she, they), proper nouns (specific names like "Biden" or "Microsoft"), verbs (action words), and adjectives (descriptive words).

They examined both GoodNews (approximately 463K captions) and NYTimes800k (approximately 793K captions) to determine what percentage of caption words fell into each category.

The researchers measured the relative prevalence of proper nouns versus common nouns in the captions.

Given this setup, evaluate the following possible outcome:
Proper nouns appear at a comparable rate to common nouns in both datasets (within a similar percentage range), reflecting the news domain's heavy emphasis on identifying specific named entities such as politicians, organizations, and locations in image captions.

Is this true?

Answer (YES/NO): NO